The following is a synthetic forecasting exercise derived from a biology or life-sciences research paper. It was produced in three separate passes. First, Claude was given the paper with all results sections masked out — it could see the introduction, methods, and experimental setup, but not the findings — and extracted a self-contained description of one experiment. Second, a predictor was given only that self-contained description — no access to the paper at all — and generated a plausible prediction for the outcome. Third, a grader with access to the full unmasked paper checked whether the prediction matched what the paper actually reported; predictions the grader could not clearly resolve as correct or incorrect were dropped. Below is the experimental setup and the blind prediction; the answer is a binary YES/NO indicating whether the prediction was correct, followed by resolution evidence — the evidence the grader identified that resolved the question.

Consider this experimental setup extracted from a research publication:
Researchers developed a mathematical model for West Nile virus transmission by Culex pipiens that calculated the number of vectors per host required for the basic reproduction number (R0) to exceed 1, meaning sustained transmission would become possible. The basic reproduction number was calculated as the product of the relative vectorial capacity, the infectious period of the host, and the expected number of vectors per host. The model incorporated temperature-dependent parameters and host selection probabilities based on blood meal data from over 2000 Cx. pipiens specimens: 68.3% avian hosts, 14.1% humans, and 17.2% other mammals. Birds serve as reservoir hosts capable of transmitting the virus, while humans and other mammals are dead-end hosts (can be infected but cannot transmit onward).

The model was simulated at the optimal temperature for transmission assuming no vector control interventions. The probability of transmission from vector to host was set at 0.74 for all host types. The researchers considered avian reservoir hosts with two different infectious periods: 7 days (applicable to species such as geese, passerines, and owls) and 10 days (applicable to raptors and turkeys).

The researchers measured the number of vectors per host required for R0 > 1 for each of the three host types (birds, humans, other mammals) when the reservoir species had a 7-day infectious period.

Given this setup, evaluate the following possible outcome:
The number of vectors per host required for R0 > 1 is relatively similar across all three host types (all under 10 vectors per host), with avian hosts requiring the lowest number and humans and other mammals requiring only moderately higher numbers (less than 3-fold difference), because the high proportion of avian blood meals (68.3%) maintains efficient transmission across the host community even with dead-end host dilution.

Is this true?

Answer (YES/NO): NO